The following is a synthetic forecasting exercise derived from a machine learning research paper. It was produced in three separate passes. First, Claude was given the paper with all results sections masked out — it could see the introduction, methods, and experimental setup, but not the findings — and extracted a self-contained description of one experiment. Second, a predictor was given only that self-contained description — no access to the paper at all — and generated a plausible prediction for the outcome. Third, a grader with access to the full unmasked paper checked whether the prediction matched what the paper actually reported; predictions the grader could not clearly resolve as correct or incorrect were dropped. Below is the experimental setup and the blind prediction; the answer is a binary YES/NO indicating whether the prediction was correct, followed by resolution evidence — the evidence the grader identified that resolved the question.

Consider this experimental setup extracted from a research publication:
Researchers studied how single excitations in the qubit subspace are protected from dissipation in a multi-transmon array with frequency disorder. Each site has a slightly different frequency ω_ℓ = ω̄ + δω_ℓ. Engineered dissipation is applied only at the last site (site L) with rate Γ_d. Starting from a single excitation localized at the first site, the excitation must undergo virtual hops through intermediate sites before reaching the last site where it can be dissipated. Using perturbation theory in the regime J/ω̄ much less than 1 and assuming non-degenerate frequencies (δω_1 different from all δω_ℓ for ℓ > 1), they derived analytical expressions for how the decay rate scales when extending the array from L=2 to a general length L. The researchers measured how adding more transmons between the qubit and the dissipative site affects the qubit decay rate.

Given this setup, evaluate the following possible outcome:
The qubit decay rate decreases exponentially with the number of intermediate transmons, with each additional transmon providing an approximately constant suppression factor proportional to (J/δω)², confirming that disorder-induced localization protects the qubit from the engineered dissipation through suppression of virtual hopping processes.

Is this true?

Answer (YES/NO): YES